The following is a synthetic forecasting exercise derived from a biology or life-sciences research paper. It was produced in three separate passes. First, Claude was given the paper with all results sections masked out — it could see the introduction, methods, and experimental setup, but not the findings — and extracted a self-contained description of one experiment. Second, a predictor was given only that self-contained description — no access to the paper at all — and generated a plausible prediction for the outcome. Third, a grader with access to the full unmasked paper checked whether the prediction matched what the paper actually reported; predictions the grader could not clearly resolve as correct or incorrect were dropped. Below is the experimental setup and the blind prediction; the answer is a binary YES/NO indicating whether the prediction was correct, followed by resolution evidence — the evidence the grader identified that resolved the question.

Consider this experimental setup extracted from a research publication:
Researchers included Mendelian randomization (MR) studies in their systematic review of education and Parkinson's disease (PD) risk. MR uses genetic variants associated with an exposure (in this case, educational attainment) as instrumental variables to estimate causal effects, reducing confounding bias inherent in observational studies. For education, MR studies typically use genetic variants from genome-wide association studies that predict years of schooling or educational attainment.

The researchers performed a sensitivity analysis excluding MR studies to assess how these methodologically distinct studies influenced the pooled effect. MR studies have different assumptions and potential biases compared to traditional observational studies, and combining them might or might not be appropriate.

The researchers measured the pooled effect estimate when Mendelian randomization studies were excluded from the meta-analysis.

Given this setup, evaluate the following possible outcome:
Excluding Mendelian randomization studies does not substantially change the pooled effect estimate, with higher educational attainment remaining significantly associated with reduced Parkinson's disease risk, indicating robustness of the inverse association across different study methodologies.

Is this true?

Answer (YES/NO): NO